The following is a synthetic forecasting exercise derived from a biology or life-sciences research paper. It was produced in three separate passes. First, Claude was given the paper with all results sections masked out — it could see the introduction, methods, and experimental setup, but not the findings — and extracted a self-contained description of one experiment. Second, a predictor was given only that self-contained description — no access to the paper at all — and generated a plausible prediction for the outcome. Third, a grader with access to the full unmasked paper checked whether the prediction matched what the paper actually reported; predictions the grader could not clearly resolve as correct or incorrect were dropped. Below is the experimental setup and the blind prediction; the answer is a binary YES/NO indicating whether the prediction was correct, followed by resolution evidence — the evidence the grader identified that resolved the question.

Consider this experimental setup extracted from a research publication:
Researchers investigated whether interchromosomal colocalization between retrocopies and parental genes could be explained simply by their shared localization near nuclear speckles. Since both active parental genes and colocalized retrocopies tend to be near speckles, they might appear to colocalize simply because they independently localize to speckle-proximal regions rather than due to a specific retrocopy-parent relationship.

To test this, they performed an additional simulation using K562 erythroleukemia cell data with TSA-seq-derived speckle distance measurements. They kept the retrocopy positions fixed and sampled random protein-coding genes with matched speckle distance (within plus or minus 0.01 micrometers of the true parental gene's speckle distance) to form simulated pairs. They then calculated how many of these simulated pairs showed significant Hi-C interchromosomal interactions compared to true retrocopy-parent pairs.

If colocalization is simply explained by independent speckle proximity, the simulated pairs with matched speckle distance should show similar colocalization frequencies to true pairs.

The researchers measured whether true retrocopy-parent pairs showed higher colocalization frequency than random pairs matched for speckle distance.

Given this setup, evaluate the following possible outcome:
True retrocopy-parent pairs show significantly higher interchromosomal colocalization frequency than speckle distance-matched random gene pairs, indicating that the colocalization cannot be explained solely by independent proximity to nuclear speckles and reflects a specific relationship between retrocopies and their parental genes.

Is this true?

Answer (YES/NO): YES